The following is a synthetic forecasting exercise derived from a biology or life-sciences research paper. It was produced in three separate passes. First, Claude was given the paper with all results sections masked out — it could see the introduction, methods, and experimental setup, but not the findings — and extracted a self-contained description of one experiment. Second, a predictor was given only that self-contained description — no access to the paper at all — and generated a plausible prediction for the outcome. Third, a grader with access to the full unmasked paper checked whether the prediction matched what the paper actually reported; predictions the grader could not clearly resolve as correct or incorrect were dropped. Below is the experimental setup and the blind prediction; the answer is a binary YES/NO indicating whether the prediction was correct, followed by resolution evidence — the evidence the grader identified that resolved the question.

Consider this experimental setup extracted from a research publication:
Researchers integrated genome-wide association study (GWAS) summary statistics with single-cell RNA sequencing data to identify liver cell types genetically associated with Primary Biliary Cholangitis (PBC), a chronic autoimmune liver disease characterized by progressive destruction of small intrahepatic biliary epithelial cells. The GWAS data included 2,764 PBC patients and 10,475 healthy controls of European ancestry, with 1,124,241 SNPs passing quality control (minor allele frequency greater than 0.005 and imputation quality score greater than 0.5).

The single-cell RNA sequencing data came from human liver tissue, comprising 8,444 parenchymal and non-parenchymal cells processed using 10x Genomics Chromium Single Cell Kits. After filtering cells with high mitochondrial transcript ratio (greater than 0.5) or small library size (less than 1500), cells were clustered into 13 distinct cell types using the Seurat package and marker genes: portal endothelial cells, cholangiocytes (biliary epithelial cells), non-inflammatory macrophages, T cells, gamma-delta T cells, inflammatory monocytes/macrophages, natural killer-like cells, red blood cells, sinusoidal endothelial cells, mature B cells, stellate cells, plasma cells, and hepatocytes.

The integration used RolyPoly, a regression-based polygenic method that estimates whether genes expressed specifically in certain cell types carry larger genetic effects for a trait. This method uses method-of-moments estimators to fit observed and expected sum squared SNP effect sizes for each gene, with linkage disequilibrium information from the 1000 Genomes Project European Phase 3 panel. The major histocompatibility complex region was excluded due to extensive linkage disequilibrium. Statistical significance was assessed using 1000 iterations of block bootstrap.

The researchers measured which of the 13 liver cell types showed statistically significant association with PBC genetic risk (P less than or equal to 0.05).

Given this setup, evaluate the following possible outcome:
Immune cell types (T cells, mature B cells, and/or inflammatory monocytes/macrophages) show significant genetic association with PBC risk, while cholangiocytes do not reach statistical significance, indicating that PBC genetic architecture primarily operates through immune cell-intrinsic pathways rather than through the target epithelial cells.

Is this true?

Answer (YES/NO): NO